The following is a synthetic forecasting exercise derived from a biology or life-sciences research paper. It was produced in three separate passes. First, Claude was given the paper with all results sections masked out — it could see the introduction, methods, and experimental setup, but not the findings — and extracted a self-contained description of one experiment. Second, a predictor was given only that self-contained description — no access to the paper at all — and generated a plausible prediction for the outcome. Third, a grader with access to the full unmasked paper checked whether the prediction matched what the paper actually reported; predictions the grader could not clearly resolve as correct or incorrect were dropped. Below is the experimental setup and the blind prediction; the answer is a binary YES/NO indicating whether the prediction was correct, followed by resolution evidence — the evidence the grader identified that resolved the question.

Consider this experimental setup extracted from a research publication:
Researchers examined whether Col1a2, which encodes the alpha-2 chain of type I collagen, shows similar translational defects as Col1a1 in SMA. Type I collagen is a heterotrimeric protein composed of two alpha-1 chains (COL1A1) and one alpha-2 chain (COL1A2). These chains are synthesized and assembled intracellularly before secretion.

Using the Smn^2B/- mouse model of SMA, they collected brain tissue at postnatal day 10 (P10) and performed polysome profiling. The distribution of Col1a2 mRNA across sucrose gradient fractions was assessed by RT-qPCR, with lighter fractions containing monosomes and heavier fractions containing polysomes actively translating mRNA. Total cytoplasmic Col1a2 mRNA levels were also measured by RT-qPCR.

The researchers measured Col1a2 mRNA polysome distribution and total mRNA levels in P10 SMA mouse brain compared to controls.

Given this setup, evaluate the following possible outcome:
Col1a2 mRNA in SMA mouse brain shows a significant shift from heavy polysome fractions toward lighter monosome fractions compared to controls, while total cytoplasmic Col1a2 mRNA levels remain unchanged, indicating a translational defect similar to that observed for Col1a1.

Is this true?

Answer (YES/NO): YES